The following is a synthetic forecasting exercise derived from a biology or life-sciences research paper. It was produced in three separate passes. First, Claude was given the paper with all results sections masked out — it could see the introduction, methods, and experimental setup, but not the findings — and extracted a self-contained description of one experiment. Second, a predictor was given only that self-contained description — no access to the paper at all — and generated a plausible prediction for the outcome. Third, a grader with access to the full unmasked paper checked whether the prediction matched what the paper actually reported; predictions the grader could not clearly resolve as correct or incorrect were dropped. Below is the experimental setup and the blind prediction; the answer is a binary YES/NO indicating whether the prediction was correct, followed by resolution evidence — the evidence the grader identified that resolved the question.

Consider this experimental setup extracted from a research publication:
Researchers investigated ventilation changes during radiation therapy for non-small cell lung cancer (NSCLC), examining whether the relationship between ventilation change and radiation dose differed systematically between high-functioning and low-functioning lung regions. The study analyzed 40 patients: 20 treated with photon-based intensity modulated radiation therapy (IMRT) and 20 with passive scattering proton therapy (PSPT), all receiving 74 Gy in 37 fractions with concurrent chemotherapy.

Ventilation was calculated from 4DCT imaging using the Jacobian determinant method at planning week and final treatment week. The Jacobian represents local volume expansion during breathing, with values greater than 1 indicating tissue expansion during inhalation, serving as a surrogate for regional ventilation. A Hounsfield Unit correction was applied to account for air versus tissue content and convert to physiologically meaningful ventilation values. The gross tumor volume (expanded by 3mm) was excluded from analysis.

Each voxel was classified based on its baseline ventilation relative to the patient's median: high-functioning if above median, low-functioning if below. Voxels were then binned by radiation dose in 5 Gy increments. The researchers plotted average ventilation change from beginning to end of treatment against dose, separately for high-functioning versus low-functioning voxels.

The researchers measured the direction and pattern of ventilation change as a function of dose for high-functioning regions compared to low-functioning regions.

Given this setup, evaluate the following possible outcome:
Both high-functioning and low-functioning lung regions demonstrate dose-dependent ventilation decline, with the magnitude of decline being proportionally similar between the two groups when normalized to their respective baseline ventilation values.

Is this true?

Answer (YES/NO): NO